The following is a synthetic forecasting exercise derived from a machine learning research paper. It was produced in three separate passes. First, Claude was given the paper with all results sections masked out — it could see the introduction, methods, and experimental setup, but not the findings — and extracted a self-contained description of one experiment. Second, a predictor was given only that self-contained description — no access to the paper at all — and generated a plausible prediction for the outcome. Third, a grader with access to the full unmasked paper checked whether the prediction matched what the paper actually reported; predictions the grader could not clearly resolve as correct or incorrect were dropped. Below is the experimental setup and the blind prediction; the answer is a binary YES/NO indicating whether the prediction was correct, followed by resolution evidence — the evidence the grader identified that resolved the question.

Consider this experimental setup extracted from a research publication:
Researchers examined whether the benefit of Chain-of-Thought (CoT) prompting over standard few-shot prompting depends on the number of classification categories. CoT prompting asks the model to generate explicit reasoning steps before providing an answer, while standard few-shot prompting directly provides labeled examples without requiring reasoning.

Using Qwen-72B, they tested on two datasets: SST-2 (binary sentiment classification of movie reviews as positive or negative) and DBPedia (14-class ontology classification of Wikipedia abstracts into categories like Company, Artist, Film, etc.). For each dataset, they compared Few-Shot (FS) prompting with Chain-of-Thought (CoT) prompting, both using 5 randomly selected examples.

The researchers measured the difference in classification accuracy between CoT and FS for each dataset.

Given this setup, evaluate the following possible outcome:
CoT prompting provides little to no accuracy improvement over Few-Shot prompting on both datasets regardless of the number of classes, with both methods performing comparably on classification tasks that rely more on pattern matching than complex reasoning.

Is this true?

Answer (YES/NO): YES